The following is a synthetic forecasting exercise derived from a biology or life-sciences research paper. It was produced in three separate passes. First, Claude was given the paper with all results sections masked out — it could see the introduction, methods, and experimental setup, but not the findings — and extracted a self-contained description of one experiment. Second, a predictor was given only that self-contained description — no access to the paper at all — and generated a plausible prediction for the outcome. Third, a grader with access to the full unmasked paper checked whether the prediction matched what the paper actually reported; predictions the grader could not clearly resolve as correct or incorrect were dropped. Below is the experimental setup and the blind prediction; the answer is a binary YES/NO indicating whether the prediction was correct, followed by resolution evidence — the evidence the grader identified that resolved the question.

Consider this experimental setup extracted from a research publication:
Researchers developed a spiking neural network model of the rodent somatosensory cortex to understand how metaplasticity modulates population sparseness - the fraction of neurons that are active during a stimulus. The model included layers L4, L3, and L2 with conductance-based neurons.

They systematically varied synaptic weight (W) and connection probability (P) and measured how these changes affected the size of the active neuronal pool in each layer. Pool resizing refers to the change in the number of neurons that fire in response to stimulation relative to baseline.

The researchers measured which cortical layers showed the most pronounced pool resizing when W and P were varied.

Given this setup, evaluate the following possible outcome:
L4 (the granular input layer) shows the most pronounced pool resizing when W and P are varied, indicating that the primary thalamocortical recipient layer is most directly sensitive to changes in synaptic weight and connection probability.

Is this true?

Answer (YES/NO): NO